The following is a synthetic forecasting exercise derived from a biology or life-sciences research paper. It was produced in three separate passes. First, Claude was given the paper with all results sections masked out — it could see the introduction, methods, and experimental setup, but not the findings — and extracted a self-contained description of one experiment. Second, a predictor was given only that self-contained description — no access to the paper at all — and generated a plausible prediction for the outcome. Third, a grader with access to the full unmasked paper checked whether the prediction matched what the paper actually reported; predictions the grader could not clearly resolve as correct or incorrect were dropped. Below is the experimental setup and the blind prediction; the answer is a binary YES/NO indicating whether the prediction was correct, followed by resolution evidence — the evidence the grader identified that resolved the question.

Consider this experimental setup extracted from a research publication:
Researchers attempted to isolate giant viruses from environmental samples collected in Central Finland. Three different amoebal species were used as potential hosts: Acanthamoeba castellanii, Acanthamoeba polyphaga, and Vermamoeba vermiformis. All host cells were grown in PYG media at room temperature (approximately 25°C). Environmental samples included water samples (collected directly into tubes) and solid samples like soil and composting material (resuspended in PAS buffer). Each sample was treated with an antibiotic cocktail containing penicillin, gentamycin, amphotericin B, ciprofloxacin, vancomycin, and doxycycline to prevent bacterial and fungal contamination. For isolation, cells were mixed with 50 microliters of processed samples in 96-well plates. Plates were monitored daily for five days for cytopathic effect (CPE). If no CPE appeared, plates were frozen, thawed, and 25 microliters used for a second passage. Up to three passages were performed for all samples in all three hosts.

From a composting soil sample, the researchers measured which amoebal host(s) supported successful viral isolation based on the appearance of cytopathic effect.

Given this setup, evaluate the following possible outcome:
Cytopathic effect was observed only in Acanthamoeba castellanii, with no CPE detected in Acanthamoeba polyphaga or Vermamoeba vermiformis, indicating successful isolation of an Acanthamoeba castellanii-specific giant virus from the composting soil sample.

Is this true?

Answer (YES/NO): YES